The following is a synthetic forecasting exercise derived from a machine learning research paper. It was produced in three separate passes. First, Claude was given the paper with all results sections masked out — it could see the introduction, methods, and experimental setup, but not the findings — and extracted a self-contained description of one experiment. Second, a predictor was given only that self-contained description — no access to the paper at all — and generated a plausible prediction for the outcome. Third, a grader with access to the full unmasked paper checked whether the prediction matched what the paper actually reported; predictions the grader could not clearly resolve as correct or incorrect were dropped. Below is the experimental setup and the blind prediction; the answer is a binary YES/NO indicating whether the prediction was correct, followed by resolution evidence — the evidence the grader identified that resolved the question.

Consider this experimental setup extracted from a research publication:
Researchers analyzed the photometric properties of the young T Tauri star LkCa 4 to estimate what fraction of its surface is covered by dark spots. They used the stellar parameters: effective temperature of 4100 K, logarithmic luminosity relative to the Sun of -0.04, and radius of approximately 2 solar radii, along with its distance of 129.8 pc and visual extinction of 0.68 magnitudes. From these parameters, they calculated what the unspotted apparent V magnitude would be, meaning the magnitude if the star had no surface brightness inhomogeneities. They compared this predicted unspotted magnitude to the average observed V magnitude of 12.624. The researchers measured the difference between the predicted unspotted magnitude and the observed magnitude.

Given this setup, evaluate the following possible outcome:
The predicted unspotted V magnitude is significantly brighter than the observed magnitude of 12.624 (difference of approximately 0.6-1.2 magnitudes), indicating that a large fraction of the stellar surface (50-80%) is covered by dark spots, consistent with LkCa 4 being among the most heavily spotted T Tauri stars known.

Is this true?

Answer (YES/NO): YES